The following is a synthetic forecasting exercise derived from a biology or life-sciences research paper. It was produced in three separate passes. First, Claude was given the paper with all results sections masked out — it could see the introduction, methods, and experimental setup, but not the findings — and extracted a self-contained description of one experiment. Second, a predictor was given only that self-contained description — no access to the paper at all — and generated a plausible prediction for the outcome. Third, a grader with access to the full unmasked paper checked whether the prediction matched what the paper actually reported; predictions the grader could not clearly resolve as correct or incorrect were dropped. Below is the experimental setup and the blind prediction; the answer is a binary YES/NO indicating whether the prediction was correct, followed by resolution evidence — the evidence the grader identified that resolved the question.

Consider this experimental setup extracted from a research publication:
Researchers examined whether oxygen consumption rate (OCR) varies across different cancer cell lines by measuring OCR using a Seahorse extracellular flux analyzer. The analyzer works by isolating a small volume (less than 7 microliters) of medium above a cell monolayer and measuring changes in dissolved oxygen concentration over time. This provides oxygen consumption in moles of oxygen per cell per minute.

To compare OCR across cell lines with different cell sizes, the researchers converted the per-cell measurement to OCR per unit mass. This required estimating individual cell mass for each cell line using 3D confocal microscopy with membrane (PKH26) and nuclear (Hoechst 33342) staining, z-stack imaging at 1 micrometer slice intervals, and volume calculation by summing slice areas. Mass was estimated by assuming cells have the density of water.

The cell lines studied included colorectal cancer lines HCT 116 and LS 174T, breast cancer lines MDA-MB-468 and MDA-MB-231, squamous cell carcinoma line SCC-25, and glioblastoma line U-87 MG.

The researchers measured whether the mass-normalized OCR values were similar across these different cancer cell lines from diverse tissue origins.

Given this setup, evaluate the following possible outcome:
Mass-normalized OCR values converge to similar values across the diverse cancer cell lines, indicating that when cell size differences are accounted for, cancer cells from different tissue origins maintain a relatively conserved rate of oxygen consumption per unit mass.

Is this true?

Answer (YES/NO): NO